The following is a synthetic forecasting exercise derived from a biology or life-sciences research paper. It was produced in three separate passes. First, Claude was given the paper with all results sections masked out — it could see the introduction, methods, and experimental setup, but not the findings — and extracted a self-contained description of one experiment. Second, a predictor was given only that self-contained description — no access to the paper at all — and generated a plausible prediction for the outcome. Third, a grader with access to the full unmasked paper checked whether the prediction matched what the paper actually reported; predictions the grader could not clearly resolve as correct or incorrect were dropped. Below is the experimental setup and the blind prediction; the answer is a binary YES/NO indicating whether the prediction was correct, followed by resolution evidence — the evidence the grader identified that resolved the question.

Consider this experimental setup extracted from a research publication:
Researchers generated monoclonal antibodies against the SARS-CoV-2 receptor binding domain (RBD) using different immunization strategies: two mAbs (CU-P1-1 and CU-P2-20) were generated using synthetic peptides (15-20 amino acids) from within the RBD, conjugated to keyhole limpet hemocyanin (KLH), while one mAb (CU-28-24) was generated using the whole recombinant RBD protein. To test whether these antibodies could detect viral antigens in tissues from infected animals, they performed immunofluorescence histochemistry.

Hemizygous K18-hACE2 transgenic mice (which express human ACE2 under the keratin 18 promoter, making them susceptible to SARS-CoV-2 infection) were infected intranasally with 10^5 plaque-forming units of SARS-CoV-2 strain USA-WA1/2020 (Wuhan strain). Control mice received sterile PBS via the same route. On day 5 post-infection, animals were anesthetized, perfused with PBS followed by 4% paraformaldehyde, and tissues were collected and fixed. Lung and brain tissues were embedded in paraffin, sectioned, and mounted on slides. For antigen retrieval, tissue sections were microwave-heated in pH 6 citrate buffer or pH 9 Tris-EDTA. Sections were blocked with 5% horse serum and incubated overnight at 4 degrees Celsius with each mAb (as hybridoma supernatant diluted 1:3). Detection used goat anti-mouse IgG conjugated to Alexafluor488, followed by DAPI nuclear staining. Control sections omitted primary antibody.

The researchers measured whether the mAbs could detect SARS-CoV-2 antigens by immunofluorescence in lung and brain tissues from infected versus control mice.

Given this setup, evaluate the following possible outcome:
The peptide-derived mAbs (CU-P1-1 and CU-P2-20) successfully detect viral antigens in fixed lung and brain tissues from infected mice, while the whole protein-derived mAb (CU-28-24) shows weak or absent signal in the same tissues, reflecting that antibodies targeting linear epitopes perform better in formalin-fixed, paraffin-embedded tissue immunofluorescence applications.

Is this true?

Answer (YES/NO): NO